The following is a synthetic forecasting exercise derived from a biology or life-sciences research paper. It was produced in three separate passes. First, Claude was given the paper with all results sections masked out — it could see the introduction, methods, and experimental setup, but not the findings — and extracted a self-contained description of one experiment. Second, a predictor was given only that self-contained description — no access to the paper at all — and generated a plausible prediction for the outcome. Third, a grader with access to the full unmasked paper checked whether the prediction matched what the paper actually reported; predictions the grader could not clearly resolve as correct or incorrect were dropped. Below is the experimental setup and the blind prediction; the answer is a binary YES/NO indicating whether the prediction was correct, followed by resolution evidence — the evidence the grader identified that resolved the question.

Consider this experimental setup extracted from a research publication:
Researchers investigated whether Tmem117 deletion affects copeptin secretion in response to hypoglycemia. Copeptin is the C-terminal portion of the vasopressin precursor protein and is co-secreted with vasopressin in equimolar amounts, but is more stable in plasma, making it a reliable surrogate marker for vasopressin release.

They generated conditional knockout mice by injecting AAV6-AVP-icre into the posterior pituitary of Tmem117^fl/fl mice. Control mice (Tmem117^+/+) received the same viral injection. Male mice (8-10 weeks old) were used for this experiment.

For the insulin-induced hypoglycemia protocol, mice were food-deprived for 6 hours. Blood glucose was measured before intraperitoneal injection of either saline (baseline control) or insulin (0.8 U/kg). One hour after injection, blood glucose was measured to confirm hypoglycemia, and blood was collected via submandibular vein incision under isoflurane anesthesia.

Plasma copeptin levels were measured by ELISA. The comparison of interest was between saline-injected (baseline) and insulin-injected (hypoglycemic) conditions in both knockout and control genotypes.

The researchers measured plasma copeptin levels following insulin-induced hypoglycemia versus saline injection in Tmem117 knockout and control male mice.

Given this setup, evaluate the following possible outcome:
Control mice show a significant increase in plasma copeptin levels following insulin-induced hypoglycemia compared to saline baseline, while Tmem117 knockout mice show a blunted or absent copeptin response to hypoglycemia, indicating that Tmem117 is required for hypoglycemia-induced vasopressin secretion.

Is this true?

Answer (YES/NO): NO